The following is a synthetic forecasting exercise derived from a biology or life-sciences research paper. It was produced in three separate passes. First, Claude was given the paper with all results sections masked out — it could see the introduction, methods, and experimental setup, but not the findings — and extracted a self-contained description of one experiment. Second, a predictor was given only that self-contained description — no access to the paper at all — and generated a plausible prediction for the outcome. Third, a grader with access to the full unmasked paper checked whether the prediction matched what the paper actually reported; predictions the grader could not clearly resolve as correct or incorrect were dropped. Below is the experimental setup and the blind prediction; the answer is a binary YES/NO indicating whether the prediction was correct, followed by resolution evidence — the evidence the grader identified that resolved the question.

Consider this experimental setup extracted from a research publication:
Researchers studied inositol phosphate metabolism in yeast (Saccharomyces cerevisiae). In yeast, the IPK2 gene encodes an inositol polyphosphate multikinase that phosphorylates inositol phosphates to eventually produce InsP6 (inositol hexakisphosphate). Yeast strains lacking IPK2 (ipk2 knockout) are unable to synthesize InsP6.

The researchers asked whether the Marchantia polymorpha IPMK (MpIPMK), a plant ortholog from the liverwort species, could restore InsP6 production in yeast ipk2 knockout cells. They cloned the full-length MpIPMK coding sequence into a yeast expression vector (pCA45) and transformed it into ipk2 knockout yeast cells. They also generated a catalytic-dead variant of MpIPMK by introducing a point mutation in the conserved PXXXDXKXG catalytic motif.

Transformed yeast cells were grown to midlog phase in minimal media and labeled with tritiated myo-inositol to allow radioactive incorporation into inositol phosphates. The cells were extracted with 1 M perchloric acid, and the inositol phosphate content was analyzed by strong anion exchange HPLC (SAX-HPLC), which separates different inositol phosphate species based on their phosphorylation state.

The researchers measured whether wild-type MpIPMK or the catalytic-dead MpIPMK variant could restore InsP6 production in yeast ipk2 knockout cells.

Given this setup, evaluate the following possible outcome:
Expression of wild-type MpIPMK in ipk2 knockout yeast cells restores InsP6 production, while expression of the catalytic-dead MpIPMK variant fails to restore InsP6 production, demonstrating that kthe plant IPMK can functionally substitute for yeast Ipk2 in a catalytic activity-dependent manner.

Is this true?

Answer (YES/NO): YES